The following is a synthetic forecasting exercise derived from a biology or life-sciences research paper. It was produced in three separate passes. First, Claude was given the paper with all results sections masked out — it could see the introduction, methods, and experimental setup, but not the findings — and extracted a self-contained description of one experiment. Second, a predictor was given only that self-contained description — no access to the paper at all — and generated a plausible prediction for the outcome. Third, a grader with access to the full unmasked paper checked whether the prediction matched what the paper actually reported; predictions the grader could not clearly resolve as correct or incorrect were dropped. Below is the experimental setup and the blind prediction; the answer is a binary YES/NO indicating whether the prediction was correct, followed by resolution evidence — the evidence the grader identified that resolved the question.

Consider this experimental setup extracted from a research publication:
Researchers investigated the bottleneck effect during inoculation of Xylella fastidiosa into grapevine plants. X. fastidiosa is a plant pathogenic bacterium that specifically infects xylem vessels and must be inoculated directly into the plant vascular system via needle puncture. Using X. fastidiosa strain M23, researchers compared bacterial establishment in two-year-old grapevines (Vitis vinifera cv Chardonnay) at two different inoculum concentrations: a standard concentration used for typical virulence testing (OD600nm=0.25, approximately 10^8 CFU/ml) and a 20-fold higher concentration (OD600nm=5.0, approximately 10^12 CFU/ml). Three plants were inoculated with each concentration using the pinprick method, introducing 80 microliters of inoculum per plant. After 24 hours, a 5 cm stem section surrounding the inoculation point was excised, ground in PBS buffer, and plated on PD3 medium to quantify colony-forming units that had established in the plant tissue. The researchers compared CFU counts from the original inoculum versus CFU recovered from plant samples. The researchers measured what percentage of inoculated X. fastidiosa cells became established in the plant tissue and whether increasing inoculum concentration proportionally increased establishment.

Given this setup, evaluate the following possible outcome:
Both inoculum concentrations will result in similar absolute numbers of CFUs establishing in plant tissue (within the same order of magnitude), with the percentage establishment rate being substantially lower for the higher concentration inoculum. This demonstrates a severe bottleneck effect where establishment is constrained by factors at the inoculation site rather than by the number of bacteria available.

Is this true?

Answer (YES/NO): NO